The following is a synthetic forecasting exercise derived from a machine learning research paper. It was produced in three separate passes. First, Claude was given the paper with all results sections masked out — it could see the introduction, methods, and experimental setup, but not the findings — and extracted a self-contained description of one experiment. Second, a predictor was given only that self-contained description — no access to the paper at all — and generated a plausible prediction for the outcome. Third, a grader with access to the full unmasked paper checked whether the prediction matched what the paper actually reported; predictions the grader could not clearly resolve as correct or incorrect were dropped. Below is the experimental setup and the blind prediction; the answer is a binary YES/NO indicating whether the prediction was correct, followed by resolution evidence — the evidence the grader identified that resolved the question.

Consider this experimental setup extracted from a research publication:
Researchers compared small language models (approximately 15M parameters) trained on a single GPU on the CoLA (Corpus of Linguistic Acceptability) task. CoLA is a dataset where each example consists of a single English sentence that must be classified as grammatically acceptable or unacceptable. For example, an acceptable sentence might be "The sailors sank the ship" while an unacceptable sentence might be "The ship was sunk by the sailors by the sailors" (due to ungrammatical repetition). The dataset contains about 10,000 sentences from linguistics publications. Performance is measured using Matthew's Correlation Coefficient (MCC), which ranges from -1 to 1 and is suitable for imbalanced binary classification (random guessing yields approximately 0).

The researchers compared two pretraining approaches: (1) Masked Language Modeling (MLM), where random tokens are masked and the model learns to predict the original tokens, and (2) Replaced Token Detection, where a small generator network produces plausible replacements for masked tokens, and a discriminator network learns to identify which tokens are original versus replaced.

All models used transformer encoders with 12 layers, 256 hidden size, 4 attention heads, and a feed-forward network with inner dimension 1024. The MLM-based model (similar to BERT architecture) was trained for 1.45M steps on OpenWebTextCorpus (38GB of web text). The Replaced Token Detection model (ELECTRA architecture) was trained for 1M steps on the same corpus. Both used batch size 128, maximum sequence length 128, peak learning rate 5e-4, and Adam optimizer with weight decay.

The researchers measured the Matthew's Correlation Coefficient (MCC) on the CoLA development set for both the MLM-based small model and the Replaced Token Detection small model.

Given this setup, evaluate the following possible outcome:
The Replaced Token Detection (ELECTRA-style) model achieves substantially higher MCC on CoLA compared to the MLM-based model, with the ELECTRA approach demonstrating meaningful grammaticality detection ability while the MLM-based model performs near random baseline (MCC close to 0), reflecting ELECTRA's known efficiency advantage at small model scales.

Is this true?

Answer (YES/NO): NO